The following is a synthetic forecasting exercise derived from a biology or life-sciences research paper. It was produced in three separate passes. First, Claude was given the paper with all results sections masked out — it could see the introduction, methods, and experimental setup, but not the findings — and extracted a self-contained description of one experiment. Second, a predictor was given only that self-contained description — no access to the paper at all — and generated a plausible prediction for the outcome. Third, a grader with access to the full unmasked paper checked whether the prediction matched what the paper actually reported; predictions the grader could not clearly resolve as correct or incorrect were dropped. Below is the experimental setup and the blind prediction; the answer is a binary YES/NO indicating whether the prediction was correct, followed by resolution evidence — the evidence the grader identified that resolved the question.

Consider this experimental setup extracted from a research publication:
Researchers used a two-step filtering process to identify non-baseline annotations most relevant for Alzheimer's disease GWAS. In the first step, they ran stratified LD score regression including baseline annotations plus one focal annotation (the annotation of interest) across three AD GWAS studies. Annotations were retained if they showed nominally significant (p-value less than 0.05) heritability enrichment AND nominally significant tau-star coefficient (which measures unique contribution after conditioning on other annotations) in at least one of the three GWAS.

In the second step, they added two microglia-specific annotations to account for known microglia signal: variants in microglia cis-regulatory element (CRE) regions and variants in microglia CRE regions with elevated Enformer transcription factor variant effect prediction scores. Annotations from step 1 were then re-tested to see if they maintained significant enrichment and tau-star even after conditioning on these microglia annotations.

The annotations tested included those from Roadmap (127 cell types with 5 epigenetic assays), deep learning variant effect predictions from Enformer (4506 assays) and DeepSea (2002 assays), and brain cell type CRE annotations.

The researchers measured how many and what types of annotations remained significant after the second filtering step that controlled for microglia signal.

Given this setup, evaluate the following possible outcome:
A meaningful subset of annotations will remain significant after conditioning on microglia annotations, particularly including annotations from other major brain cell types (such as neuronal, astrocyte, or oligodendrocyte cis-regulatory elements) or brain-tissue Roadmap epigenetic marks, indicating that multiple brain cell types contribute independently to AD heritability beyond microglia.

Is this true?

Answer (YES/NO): NO